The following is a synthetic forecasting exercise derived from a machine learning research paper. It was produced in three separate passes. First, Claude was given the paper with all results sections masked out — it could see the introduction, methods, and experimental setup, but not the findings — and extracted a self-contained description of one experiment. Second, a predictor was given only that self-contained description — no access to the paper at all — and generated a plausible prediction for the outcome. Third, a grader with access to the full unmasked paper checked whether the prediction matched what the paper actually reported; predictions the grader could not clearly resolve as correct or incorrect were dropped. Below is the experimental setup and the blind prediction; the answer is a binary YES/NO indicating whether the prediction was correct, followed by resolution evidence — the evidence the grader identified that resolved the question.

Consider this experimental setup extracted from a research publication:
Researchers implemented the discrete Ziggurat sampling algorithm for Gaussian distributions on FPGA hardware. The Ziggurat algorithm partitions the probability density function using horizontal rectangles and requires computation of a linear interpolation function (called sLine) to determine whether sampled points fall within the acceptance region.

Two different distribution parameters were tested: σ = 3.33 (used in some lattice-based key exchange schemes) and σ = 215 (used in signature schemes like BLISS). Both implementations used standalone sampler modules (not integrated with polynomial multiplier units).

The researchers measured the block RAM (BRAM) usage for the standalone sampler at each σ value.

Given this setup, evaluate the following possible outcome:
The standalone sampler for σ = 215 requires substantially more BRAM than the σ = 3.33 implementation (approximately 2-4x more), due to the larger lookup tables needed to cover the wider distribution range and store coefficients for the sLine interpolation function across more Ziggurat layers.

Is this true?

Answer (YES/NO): NO